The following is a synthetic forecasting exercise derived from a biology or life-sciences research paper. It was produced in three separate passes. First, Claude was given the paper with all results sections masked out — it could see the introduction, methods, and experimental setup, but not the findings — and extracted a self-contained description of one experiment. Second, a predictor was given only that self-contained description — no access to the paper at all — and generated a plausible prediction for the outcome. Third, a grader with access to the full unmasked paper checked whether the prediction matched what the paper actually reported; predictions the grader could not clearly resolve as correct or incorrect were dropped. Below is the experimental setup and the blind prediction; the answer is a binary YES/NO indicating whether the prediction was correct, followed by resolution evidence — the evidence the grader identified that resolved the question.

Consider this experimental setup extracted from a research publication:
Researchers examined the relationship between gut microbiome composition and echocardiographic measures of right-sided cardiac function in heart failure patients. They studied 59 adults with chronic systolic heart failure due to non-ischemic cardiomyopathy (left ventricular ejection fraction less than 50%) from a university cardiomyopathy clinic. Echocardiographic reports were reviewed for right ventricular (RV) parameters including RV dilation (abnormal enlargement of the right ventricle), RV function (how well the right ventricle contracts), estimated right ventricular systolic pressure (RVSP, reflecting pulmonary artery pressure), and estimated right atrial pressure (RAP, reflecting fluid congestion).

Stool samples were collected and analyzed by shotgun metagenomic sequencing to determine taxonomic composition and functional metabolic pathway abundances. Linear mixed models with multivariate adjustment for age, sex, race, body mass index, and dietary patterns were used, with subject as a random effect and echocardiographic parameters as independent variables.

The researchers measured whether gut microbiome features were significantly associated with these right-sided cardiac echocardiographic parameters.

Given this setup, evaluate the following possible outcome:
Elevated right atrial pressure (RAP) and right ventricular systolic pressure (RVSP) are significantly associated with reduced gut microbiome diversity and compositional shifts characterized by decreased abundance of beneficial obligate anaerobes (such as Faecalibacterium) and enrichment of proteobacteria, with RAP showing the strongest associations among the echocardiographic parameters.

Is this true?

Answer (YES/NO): NO